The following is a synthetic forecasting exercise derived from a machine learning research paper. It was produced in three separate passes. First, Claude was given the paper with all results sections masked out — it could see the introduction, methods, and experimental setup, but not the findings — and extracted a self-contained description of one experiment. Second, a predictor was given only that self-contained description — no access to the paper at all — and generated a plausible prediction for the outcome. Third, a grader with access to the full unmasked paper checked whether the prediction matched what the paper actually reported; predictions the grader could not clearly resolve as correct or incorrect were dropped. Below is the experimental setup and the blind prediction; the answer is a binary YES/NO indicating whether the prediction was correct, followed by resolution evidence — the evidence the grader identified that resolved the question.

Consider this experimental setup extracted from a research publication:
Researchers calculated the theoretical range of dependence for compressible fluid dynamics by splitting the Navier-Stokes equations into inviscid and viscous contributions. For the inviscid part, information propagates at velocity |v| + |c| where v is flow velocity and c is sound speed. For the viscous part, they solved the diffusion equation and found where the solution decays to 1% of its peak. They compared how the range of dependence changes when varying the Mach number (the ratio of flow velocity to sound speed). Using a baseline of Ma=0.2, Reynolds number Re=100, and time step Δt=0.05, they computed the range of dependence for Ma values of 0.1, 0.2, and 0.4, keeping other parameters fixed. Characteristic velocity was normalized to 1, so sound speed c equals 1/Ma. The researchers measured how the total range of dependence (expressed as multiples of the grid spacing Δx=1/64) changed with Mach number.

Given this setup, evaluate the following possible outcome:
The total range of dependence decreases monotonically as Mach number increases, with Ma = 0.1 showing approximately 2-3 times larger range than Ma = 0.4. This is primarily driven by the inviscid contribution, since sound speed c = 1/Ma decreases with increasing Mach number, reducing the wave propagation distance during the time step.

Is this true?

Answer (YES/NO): YES